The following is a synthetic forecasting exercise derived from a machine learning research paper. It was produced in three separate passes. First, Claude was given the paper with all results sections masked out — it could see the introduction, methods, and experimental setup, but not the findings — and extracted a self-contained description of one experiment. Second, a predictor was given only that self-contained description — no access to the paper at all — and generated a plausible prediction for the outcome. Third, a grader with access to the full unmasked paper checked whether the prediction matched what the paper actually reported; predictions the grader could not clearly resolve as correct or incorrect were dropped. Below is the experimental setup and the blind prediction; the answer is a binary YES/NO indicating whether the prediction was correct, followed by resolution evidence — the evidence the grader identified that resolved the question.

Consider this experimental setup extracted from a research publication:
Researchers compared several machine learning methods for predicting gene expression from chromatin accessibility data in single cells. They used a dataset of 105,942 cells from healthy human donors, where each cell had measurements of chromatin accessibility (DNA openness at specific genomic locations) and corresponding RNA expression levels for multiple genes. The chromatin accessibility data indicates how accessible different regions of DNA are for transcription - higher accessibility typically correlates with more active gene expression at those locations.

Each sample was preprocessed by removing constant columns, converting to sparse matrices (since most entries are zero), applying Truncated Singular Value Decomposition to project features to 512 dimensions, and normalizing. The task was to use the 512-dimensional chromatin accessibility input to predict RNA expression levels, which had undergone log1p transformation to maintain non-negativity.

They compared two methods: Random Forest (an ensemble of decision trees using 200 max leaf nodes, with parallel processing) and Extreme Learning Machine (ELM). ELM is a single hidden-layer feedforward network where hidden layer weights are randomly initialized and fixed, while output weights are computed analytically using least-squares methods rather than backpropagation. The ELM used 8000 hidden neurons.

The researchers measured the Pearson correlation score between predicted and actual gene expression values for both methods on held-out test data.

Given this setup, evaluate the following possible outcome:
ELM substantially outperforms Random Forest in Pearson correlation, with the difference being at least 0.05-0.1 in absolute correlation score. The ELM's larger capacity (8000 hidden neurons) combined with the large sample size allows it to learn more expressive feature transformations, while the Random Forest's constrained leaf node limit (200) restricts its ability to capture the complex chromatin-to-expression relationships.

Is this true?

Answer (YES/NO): NO